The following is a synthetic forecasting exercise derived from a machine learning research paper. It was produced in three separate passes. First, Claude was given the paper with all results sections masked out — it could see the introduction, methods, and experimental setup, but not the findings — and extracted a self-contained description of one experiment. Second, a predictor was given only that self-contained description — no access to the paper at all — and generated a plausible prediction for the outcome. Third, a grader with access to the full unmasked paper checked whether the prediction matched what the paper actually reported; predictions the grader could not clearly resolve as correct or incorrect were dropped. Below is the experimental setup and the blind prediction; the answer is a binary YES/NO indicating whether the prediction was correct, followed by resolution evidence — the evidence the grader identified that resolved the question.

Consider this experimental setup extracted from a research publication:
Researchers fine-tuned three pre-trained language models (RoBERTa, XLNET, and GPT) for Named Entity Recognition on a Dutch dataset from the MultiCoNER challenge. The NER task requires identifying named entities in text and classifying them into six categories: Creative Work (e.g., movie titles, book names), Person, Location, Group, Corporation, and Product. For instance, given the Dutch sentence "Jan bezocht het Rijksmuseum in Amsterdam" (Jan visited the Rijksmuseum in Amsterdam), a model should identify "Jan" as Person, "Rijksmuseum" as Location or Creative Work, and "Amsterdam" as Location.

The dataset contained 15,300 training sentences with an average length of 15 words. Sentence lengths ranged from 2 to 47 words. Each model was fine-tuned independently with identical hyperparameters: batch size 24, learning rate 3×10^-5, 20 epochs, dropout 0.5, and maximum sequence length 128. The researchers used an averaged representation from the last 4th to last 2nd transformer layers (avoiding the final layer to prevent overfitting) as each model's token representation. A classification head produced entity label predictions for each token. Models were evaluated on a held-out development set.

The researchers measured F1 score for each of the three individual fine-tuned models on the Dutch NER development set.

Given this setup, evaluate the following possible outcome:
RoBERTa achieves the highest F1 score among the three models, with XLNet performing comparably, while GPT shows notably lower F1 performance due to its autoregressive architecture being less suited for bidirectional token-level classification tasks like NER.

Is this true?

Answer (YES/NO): NO